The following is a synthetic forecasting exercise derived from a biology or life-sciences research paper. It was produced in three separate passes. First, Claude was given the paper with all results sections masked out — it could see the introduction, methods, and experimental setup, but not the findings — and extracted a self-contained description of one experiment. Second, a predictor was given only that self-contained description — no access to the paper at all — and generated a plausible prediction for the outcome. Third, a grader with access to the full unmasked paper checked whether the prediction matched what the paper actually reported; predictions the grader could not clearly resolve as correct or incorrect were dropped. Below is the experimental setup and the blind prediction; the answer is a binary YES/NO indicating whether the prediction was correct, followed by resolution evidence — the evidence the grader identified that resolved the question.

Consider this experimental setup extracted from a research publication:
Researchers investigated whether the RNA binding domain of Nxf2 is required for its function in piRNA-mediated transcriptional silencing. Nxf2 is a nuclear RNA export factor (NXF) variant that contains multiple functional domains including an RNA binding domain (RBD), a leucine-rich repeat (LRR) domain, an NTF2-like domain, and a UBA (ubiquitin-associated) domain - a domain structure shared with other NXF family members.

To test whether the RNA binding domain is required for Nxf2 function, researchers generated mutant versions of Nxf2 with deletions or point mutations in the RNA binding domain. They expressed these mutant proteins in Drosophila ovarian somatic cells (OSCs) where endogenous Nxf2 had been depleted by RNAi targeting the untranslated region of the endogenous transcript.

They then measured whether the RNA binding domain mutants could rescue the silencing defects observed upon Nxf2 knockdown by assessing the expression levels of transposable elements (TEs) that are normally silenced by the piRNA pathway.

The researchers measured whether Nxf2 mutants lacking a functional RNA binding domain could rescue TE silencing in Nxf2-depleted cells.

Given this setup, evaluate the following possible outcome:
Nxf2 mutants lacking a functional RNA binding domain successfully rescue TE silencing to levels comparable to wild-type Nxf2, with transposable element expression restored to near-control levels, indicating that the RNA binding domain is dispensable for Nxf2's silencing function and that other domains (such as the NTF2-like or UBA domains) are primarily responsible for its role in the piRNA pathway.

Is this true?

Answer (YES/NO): NO